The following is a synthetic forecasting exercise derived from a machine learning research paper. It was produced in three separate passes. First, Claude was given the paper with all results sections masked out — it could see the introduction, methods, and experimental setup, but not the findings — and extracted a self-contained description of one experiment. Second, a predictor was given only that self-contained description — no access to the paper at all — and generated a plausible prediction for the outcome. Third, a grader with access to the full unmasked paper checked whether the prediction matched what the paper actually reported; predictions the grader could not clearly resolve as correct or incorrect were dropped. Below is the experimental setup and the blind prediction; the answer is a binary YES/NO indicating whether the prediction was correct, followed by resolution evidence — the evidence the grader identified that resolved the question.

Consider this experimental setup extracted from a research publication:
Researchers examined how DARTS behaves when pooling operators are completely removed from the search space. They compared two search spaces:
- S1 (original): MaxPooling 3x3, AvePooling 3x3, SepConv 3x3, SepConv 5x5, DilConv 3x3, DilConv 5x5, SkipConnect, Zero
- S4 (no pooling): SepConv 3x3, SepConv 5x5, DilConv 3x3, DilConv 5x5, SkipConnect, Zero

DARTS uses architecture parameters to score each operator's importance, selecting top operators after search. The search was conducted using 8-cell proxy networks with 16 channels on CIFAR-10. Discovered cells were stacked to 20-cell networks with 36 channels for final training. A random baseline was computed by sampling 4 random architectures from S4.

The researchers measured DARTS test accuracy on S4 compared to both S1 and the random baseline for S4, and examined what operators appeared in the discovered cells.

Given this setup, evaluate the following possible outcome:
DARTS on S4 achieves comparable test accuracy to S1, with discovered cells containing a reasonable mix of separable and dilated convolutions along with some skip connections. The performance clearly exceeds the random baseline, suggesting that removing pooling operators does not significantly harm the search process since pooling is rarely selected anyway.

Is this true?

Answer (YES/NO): NO